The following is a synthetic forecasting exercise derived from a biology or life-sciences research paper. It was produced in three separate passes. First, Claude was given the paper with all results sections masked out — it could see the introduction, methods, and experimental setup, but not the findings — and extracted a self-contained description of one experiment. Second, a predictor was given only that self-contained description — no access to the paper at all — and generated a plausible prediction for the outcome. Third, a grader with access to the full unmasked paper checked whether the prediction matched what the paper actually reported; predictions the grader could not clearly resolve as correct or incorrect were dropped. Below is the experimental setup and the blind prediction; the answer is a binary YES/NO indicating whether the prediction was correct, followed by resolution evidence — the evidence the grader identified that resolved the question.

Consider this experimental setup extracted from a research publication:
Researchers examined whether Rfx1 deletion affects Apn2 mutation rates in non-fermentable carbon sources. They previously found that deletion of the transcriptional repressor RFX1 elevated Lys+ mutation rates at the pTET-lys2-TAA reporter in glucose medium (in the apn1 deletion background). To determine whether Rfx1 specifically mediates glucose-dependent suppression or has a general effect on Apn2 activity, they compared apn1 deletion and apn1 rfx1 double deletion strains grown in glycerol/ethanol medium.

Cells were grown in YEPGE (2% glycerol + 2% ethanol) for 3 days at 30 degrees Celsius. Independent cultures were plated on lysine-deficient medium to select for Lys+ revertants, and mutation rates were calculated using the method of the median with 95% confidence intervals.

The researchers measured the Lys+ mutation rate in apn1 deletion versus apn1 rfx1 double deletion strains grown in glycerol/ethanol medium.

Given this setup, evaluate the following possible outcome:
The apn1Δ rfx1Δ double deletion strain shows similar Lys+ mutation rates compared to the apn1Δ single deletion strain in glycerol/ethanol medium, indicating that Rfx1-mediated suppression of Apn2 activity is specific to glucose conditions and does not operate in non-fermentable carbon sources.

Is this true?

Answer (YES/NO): YES